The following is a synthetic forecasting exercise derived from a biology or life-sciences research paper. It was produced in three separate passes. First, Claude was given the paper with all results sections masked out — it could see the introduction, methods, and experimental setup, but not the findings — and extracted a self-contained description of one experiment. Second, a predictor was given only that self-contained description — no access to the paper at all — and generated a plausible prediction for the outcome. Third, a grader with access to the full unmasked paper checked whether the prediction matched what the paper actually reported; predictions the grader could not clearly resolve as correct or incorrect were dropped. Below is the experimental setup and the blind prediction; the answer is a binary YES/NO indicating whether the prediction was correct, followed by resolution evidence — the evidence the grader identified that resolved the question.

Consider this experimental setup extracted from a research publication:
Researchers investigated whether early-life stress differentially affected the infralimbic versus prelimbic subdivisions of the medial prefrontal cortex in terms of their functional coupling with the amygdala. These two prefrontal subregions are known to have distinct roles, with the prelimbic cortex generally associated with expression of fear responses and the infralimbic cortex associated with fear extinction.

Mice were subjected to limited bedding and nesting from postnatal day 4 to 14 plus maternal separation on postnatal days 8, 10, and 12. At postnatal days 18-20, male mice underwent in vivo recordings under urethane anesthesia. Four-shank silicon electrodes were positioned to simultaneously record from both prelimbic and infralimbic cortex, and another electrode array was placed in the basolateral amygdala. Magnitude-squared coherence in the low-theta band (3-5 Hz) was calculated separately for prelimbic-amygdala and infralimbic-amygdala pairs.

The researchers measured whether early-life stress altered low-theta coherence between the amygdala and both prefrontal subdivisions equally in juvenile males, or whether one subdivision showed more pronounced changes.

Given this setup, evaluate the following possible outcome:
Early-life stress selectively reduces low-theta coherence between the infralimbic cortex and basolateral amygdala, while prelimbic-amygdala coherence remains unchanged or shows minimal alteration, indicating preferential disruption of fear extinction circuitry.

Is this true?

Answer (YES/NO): NO